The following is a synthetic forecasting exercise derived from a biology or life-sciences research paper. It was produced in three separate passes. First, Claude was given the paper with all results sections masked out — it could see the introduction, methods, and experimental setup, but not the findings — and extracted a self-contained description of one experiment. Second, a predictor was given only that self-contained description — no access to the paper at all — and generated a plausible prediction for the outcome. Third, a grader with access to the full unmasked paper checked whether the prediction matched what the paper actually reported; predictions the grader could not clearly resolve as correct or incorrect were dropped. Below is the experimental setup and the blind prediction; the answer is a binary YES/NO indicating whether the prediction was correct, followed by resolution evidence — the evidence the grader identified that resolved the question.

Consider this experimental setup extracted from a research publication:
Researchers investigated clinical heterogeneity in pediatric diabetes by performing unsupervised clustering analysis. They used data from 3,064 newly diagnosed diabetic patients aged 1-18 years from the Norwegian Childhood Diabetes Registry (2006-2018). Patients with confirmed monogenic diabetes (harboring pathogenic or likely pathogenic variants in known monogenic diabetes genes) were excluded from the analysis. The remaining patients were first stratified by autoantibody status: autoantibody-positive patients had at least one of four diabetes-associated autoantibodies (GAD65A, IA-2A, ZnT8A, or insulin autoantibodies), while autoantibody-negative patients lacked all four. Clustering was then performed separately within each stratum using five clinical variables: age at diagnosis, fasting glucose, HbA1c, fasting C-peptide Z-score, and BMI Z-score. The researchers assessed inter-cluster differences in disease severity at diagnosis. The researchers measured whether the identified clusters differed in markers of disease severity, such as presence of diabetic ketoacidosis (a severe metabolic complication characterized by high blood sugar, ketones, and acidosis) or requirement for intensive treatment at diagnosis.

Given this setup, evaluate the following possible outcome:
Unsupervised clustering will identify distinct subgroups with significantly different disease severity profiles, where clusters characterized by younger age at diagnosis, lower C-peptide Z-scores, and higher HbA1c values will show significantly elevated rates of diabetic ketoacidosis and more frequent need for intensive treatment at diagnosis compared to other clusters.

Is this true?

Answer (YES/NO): NO